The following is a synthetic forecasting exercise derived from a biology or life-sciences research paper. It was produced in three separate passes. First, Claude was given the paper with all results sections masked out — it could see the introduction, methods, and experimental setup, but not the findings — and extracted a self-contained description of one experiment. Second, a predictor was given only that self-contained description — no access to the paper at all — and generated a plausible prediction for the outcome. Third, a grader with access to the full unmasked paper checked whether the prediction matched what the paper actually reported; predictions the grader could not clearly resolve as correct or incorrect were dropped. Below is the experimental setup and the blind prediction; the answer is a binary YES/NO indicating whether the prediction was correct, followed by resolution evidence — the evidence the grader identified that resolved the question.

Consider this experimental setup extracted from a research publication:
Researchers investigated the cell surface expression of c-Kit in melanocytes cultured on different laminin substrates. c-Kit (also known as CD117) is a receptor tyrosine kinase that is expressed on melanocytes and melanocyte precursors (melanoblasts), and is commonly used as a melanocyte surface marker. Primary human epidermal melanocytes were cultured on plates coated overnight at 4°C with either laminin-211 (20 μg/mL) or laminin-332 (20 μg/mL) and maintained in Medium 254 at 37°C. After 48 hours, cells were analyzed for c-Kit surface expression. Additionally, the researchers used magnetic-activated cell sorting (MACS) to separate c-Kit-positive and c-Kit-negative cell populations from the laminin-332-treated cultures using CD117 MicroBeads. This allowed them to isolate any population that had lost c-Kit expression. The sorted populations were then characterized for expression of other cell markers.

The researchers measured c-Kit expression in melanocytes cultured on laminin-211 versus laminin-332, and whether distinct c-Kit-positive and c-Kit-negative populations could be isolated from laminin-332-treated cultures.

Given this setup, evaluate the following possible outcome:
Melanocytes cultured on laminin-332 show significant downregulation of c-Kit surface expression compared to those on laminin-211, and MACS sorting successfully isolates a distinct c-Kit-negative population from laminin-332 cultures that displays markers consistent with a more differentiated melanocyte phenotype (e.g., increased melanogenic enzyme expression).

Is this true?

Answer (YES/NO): NO